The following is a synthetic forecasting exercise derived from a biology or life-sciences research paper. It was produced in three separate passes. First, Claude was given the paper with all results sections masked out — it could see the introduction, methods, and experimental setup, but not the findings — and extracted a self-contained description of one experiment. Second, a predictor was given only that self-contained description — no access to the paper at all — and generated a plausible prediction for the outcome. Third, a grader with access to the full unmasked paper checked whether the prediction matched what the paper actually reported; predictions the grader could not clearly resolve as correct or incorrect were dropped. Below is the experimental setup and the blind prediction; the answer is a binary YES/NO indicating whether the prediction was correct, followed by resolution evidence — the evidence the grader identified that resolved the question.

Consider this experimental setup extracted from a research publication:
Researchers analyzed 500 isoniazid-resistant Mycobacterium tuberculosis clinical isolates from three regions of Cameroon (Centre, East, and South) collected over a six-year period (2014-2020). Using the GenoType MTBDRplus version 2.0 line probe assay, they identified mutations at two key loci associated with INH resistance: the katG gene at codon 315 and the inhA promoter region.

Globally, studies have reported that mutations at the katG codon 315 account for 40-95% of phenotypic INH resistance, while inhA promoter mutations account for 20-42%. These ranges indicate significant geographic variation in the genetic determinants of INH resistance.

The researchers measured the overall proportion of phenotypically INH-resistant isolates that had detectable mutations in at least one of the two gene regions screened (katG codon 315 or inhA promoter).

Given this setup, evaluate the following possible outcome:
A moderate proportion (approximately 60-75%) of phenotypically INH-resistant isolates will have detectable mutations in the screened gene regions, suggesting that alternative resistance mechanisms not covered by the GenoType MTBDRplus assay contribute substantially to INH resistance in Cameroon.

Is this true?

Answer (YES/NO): NO